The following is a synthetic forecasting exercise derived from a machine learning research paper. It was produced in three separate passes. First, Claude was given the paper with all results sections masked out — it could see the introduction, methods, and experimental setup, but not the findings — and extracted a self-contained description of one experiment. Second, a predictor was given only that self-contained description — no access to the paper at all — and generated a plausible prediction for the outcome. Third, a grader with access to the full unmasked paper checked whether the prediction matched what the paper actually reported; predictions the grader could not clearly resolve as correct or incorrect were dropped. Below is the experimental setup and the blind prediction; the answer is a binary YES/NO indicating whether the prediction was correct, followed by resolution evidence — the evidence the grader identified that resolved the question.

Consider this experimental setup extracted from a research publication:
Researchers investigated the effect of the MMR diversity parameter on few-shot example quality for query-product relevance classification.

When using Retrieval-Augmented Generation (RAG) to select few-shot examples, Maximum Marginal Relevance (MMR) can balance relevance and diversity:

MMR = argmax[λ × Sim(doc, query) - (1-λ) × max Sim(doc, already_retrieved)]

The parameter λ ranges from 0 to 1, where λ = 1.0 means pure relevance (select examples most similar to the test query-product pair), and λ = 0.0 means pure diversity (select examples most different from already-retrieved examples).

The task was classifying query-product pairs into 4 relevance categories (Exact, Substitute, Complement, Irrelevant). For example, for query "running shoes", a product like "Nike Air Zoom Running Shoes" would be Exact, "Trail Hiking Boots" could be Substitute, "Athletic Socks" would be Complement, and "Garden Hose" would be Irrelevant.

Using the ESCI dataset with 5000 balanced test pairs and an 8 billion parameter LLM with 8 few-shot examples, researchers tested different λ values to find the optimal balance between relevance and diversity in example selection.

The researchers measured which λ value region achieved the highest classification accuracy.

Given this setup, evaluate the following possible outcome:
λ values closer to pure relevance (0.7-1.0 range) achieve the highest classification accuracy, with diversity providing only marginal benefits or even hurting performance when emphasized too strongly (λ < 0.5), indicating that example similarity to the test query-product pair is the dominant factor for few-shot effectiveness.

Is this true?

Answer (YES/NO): NO